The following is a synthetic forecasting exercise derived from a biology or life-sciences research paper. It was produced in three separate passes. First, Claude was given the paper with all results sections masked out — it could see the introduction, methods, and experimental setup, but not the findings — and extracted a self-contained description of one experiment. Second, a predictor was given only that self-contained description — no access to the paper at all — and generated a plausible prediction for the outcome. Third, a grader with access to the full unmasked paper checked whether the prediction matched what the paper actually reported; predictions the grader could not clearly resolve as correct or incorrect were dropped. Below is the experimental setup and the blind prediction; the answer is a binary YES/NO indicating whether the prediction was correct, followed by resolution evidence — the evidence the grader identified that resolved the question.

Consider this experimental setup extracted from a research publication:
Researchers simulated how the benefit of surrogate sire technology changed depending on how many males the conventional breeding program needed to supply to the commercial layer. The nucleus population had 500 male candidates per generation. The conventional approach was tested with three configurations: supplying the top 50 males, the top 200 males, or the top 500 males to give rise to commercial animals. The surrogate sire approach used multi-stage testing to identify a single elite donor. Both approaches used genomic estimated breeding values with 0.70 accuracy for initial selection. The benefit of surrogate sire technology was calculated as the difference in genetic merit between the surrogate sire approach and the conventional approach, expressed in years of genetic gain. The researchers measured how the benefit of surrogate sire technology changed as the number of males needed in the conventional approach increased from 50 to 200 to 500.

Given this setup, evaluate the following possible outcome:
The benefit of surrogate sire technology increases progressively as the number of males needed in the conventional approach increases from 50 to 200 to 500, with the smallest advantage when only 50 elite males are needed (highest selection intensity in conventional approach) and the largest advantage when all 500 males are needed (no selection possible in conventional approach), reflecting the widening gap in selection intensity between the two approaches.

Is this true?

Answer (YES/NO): YES